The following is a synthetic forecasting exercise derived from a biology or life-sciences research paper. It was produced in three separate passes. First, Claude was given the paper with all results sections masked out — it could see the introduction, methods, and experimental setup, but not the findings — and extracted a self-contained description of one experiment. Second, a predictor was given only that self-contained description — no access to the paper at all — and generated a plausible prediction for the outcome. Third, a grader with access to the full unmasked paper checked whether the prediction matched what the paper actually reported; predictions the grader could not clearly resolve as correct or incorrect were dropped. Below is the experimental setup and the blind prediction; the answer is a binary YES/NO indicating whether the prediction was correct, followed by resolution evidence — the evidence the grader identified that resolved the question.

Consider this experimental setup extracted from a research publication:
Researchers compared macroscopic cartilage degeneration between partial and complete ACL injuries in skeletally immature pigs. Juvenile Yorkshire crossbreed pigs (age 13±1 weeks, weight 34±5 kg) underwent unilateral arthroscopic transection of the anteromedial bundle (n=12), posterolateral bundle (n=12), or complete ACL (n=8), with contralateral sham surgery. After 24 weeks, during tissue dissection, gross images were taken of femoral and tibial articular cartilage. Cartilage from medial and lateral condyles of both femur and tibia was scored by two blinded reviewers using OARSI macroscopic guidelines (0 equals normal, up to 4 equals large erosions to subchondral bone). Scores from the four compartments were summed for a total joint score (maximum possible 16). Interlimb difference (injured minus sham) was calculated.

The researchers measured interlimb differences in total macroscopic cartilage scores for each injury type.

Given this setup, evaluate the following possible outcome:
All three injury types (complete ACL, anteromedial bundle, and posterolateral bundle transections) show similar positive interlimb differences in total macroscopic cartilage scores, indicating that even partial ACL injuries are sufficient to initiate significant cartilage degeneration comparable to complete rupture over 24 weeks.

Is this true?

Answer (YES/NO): NO